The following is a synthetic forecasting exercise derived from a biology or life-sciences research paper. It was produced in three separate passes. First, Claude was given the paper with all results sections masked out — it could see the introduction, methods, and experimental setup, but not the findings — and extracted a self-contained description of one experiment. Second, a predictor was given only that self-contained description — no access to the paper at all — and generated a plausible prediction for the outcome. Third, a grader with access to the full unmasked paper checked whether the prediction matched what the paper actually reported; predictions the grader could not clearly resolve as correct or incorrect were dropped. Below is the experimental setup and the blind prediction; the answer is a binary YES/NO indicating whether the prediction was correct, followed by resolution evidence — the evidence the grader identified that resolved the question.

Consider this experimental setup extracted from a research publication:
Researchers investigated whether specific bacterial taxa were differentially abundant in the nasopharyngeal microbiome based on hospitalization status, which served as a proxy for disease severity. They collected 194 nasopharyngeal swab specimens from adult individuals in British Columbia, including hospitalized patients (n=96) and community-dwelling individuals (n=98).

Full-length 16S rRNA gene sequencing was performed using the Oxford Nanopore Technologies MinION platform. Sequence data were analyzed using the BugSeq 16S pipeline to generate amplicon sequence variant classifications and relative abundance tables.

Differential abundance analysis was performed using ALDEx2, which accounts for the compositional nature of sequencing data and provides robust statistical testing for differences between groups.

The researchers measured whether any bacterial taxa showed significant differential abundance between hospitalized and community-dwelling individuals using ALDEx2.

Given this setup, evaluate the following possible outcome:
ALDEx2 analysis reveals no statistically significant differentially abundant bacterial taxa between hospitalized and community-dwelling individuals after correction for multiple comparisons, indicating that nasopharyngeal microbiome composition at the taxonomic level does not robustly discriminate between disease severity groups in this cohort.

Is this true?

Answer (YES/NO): NO